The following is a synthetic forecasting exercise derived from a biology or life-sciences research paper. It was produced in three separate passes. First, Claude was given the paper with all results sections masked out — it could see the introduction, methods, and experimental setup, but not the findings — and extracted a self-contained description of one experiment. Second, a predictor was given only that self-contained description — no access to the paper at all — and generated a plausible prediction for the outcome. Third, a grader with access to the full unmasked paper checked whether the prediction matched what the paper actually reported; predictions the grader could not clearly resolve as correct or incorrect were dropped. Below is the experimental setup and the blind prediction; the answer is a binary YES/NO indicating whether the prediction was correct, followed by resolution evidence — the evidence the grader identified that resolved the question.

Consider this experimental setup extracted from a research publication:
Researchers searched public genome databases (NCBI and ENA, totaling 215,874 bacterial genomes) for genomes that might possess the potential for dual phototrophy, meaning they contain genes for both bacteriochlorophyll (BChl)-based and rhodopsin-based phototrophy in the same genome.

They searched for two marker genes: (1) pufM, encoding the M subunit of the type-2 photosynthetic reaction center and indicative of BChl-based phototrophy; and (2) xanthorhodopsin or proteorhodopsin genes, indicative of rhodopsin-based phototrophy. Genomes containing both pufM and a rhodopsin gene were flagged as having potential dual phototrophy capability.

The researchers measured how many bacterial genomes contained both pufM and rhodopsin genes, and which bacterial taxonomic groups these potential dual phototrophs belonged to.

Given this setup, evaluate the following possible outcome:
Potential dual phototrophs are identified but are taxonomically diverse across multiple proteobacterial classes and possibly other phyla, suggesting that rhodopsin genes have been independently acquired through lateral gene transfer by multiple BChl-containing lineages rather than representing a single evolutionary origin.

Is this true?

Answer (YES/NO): YES